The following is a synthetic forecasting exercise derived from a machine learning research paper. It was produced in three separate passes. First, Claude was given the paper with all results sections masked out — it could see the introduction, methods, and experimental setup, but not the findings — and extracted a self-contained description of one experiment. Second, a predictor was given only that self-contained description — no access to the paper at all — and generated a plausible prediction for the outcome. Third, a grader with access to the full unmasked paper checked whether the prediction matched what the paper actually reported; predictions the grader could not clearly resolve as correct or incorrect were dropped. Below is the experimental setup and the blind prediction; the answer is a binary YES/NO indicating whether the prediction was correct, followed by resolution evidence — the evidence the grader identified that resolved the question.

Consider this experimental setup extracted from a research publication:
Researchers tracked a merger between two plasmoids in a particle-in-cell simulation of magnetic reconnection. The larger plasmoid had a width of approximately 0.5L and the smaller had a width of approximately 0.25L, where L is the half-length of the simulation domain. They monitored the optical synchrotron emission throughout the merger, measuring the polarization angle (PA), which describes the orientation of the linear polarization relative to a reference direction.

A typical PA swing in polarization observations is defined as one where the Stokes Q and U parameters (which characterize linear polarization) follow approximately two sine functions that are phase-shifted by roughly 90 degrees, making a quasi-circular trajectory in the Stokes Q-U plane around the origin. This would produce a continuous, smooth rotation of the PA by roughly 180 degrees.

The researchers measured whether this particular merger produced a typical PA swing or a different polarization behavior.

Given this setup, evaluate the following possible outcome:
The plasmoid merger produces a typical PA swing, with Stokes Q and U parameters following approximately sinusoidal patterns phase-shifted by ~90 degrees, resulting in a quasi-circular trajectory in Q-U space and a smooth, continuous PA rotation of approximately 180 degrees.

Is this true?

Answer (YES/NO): NO